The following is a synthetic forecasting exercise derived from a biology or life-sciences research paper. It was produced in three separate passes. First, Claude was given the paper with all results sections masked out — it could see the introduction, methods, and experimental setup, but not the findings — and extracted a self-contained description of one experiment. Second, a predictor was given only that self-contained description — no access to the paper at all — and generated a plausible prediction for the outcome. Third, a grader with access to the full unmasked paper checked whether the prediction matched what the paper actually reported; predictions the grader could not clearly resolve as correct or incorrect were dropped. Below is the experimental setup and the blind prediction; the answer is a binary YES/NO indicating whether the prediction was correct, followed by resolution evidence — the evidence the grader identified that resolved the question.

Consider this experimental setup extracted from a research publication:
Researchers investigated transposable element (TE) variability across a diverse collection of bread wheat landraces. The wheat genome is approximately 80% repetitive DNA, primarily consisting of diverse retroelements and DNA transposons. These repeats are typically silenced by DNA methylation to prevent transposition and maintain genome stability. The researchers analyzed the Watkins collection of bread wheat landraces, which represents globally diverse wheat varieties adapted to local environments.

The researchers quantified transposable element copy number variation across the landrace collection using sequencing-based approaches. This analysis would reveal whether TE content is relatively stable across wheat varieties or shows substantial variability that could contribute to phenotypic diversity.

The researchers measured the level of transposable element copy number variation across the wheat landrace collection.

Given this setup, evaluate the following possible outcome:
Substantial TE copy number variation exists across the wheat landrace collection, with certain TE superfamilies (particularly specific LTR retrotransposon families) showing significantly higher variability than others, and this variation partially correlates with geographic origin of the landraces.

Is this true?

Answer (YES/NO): NO